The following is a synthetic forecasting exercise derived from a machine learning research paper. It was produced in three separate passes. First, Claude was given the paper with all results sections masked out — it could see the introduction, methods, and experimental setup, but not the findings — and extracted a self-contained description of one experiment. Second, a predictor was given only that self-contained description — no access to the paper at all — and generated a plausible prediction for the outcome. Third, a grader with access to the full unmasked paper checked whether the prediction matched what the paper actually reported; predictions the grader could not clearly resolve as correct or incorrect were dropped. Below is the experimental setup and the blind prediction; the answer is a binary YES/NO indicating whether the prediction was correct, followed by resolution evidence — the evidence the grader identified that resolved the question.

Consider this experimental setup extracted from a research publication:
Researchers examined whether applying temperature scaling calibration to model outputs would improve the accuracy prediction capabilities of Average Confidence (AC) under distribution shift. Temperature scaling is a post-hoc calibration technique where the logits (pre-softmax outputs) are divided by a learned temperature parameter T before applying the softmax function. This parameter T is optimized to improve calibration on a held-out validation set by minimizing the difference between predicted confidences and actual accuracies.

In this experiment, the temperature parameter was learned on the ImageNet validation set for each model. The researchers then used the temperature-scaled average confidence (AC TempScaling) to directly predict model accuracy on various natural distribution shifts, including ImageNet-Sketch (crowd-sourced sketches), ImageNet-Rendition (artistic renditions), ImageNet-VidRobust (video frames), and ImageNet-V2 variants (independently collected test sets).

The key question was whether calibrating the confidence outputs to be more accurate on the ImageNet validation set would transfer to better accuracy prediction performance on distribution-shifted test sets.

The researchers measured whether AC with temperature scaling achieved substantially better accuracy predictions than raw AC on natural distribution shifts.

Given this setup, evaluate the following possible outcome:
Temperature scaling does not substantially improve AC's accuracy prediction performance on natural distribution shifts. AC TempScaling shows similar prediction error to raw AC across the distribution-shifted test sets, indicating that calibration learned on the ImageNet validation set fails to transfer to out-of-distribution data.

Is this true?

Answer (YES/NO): YES